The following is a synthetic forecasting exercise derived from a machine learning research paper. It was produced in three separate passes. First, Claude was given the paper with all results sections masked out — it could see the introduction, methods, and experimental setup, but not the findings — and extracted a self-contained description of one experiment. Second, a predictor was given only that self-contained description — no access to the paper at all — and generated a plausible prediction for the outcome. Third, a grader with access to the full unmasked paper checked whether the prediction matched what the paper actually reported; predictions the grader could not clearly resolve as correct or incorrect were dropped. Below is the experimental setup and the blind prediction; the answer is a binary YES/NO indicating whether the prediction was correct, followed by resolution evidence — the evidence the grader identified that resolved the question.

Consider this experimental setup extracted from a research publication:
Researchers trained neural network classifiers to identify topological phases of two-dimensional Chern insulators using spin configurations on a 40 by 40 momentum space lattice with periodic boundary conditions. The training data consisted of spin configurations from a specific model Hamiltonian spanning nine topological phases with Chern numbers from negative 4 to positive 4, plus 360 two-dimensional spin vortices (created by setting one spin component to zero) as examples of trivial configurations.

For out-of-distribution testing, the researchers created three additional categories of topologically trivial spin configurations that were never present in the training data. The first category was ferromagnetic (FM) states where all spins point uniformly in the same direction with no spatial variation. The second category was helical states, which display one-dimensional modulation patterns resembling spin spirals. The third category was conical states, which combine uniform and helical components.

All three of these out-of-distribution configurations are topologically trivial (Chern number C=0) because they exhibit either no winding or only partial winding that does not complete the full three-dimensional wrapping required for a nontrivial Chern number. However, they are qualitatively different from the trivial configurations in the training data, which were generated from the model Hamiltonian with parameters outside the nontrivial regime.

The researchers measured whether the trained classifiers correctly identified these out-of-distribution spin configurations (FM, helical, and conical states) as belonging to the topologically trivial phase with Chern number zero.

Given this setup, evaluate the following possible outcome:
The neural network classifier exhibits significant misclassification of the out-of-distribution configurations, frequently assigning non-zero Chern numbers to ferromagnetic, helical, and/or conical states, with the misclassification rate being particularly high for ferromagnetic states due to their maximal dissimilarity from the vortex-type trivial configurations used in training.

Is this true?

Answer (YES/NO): NO